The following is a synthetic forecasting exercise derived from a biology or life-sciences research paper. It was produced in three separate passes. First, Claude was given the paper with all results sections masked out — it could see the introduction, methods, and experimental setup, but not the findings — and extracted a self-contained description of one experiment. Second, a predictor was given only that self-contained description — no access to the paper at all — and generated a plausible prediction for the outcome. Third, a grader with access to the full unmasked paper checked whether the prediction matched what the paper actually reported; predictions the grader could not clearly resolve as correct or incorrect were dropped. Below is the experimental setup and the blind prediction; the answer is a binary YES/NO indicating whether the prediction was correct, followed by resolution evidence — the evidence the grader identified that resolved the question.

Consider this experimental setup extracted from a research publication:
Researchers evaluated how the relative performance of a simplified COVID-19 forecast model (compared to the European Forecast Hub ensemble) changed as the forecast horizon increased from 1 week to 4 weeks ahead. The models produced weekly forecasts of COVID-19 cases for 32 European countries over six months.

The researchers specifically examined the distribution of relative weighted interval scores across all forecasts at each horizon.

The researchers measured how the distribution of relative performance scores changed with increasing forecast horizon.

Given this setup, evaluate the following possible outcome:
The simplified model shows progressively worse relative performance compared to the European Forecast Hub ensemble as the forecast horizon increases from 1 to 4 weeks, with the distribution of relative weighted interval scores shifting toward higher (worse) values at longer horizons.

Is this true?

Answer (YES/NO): YES